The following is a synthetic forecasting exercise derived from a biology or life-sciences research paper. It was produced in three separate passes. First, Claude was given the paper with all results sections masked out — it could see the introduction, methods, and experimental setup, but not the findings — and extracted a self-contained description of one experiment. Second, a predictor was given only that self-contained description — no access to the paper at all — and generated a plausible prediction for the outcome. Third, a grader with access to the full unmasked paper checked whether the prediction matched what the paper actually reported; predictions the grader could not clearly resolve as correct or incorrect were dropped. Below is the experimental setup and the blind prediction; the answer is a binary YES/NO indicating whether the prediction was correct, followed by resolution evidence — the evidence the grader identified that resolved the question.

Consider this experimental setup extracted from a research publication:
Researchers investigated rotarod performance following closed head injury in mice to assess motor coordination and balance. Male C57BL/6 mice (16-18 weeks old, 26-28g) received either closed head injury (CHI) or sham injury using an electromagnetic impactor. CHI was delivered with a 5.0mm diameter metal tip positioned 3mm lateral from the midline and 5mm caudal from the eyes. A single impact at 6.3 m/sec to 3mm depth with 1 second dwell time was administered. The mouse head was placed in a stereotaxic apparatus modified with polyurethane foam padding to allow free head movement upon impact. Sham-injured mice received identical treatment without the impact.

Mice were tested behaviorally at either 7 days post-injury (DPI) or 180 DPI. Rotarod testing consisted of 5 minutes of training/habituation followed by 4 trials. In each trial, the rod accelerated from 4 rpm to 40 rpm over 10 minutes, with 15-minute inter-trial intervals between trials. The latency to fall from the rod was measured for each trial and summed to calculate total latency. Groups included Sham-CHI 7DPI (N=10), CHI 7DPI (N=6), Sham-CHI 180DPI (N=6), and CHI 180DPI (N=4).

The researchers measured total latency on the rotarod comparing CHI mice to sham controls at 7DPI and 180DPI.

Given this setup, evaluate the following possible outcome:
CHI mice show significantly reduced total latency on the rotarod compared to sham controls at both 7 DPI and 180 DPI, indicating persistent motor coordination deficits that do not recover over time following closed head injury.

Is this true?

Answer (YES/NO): NO